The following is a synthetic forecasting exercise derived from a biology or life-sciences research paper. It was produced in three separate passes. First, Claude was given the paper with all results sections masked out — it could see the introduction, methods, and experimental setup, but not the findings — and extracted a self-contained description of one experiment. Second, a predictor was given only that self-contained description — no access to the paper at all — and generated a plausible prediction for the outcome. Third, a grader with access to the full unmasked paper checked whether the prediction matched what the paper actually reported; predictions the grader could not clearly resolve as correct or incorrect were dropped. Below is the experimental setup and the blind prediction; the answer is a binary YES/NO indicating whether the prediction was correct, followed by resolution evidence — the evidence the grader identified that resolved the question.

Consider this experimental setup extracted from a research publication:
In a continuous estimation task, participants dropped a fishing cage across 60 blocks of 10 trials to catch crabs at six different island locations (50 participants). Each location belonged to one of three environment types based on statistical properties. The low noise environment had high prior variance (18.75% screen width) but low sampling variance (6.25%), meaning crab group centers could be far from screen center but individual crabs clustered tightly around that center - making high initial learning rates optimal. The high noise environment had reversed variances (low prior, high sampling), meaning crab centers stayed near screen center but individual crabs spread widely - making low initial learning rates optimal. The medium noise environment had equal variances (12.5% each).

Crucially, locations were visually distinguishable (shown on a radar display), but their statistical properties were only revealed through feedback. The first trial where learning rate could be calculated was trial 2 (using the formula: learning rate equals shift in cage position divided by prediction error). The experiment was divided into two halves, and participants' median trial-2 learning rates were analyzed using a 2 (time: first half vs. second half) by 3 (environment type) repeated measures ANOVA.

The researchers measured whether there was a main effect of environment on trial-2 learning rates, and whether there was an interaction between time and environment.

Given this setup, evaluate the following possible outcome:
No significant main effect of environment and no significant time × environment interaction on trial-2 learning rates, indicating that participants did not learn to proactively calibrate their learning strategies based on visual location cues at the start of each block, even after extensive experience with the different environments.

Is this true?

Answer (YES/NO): NO